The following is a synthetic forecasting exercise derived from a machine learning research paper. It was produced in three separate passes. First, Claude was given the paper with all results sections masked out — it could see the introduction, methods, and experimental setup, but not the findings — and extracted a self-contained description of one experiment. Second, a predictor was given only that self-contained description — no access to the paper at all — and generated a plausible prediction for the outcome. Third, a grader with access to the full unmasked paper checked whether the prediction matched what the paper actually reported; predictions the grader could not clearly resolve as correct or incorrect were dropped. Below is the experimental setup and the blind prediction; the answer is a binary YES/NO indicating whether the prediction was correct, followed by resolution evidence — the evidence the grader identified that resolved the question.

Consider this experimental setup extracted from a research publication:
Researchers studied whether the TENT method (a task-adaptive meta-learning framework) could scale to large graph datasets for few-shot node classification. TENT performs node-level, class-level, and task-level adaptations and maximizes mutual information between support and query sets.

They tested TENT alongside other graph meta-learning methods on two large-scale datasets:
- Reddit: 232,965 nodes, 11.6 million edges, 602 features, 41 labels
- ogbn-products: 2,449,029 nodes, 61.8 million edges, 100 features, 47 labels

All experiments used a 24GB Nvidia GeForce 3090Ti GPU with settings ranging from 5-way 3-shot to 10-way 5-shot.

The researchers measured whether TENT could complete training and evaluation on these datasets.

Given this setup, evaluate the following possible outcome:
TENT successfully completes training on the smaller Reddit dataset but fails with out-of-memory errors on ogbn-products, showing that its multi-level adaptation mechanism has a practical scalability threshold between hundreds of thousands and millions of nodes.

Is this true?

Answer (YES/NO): NO